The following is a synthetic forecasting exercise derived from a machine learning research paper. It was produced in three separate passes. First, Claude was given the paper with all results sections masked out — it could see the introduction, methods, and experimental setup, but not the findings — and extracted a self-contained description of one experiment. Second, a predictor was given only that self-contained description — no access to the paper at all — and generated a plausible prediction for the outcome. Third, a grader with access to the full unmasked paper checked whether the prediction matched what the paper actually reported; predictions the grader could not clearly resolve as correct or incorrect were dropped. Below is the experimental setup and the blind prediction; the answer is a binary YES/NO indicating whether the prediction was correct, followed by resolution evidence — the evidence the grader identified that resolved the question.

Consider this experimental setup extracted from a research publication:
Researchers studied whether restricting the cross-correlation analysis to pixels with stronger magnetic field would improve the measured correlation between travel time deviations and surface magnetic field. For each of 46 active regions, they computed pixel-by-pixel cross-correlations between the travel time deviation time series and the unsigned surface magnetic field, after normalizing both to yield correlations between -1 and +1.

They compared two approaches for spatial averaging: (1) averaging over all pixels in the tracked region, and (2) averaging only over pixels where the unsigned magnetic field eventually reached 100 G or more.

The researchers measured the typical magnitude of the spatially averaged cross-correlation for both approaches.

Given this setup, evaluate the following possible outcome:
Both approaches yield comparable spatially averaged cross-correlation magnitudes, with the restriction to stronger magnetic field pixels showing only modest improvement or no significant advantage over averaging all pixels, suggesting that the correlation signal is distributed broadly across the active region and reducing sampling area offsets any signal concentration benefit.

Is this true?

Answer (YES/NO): NO